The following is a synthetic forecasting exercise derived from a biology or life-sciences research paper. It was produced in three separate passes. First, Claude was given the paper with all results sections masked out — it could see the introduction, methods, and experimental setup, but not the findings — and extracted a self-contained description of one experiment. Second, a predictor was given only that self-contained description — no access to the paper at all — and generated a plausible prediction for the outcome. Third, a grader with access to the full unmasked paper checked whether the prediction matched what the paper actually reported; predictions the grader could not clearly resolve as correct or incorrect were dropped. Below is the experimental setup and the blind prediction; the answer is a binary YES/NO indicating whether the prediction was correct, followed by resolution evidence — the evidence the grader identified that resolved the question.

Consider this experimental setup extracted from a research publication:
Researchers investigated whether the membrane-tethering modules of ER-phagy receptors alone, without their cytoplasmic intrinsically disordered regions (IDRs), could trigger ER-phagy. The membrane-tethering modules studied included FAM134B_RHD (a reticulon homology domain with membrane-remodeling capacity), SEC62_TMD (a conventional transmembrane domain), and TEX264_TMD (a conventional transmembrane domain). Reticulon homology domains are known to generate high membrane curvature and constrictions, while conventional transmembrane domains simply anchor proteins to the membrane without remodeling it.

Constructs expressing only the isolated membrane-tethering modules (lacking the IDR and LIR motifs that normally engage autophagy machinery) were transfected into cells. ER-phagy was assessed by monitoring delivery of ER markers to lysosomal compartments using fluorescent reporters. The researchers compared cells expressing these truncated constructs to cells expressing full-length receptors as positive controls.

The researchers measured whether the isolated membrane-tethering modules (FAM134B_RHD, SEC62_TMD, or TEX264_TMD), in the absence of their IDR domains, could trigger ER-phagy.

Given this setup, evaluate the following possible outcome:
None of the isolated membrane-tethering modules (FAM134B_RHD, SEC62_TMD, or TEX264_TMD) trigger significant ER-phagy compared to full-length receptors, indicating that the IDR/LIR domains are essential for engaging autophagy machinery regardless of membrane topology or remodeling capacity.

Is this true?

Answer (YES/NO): YES